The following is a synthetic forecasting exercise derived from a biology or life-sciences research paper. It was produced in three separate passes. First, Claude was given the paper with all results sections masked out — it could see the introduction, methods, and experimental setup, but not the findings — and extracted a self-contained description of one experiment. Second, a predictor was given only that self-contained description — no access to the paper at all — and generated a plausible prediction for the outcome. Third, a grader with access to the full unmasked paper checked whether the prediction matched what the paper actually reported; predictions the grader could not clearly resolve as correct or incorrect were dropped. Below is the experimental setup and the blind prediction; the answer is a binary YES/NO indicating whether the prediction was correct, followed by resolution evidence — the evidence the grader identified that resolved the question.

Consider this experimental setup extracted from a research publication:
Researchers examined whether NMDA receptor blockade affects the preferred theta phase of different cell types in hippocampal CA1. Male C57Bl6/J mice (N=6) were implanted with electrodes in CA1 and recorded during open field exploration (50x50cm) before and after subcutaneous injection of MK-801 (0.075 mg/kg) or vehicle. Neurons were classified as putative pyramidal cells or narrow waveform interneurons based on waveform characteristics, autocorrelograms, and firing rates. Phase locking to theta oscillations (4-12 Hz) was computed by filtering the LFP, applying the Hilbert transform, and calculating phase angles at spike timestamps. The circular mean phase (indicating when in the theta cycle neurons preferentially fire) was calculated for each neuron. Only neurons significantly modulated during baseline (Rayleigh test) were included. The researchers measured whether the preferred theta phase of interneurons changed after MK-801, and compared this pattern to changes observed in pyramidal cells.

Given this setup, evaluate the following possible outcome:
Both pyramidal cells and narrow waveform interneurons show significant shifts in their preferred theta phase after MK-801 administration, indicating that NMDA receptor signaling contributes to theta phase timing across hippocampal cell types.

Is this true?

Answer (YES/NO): NO